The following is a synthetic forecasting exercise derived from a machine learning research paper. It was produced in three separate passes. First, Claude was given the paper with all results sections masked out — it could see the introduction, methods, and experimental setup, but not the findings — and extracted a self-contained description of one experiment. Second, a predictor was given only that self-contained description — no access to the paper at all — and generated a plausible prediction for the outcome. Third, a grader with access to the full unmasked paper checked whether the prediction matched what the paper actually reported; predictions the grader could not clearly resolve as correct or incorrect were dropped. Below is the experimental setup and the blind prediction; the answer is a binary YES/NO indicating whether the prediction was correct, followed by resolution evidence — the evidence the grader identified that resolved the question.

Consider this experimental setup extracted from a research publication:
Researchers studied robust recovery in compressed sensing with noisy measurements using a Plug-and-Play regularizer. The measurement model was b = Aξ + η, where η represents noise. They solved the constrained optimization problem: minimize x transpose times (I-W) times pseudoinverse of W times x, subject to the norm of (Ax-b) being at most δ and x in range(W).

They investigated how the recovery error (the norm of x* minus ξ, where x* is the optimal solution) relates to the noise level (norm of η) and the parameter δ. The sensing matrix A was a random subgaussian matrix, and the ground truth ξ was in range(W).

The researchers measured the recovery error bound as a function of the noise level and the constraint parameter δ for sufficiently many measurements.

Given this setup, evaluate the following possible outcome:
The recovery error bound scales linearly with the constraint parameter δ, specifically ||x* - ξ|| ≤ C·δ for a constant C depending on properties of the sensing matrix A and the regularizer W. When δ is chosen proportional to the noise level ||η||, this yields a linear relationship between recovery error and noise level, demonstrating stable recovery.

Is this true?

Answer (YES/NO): NO